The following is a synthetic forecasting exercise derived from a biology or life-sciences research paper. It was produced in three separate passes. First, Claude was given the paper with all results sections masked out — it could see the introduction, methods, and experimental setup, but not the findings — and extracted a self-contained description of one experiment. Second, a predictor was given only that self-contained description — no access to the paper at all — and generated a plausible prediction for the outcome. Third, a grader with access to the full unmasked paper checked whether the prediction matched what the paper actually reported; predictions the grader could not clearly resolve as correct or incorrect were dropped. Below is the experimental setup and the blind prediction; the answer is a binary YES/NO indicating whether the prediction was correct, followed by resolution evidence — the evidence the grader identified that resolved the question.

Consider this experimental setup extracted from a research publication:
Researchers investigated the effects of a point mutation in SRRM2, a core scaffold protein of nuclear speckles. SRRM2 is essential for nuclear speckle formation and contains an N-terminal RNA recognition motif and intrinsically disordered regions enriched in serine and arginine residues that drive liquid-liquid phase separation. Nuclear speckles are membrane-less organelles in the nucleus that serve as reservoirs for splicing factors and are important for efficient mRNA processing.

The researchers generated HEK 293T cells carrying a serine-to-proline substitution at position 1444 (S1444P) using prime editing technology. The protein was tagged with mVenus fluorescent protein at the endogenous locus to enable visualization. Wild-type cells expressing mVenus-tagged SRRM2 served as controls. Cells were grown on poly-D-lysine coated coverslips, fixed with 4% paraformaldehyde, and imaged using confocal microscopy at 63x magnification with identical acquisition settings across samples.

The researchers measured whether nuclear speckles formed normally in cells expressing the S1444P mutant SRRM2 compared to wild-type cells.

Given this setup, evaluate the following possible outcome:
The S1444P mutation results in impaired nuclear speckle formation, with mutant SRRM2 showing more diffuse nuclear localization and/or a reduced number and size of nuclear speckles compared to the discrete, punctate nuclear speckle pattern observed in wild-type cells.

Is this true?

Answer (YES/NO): NO